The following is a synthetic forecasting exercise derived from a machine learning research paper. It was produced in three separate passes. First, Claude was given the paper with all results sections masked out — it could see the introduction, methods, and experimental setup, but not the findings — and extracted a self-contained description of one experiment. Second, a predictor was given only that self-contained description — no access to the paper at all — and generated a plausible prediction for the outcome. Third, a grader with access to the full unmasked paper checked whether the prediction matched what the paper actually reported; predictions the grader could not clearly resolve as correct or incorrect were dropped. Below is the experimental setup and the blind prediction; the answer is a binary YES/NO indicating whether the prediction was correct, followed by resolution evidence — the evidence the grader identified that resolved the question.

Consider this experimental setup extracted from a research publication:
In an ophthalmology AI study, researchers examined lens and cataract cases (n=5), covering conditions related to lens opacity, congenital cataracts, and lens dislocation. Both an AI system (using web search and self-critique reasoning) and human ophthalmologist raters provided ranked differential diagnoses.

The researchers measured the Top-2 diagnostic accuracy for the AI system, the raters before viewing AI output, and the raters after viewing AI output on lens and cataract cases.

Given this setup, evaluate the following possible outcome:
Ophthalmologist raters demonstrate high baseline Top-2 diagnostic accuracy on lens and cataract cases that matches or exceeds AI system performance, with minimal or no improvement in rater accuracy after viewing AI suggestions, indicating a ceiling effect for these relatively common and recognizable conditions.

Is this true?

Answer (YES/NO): YES